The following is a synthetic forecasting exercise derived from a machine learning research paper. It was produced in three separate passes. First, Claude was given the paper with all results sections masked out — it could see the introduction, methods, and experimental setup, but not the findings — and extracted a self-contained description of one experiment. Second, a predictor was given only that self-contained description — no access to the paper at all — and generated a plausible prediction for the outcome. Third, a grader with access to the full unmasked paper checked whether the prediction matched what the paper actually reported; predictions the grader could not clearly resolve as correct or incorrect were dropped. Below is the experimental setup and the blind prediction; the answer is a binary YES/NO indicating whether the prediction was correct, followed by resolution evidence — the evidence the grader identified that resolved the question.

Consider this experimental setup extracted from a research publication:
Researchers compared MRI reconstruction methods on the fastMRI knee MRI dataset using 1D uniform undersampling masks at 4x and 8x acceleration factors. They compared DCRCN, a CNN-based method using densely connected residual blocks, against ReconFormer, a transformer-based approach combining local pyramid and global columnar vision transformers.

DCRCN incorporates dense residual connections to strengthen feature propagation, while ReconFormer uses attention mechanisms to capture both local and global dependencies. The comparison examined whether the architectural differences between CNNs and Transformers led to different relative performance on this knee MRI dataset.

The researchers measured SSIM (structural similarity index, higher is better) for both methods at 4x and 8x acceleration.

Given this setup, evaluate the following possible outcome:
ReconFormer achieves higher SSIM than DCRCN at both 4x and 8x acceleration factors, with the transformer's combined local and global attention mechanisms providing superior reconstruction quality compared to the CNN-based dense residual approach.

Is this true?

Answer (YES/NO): YES